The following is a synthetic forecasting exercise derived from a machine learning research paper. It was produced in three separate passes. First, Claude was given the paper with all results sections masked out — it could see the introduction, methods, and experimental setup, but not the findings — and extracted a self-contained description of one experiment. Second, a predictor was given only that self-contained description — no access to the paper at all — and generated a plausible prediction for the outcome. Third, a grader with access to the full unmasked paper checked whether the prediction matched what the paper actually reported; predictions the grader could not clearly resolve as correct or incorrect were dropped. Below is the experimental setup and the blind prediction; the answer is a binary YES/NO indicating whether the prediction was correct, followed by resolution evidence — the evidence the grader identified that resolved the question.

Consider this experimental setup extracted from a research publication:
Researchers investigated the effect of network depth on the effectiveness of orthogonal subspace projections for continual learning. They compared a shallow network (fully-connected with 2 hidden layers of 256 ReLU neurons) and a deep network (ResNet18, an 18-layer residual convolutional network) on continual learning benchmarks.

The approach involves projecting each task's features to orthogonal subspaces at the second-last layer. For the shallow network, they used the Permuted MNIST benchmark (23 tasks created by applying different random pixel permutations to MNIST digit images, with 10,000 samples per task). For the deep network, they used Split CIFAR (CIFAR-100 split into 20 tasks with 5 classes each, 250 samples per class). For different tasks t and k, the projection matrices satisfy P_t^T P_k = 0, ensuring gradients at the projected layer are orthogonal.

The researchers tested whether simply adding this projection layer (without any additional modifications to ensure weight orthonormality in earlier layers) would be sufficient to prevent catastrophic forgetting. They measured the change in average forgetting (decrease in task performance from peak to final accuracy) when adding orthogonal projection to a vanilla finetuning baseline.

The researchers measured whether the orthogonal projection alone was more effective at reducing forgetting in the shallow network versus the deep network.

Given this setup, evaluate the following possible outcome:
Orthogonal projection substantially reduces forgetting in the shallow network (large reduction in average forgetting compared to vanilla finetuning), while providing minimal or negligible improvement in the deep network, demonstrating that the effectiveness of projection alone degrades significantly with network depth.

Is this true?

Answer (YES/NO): NO